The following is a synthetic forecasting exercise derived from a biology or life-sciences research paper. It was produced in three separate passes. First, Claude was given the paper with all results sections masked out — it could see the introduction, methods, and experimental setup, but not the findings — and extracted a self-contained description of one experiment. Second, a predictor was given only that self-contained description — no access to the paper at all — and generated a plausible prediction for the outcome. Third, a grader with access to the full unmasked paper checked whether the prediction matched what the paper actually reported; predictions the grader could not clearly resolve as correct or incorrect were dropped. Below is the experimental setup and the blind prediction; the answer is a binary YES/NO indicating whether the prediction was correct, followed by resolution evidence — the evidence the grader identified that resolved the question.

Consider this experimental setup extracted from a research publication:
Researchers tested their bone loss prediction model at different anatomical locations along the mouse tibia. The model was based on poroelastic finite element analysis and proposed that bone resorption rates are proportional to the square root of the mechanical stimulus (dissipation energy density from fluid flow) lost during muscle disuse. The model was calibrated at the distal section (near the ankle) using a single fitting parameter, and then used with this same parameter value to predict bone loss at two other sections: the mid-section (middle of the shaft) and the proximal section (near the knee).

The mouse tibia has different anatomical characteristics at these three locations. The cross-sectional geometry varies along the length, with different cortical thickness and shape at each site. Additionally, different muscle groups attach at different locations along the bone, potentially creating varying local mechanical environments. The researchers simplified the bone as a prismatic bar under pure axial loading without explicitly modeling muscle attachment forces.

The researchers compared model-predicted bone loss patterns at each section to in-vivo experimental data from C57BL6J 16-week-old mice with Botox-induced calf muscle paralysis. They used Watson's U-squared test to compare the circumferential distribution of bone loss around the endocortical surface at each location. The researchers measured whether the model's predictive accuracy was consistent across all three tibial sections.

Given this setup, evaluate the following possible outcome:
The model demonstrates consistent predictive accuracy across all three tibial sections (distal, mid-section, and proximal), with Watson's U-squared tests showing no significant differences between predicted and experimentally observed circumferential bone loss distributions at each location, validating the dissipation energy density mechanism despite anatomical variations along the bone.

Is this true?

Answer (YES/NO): NO